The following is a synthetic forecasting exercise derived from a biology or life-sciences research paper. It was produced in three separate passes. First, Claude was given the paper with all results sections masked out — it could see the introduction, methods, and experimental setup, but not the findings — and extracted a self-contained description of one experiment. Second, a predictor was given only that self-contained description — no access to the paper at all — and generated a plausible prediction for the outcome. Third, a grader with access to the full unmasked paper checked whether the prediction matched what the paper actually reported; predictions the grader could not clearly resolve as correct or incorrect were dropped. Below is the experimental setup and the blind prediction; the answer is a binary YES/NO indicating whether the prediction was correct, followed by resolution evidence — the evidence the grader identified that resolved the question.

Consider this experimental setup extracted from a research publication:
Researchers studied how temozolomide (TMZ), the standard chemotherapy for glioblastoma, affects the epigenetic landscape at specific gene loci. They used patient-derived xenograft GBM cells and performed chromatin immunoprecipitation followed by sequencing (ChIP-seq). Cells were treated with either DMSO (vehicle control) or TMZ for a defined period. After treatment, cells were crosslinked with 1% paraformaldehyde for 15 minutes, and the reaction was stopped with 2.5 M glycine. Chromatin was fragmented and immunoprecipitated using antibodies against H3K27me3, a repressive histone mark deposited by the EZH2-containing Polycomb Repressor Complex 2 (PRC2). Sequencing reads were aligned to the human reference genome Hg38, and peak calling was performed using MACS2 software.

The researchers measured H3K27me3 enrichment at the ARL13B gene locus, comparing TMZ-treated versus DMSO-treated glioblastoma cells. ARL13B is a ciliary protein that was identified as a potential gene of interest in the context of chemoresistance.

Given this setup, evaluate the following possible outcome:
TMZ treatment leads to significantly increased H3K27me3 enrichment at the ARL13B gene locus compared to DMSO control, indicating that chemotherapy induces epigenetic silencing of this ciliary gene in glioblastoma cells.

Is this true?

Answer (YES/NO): NO